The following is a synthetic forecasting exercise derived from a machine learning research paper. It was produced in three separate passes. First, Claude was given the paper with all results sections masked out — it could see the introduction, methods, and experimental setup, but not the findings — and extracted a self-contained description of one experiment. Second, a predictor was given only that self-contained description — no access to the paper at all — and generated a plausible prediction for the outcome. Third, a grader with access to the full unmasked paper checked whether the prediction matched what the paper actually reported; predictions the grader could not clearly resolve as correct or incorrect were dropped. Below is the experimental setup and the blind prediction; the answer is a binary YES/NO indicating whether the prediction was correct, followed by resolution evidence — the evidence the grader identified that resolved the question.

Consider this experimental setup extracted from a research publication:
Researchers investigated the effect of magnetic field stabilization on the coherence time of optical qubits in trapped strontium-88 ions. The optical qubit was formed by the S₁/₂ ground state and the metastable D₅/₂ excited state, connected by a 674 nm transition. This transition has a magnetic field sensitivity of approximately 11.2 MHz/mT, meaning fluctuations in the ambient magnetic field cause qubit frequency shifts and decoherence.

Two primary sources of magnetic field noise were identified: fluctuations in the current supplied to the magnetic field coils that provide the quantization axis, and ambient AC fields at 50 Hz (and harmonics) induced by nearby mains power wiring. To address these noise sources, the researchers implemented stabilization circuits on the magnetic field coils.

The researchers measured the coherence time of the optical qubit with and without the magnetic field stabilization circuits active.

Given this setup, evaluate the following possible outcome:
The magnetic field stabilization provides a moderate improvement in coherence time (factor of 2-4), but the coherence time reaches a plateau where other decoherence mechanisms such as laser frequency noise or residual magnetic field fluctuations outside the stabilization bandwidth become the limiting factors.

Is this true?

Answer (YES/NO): NO